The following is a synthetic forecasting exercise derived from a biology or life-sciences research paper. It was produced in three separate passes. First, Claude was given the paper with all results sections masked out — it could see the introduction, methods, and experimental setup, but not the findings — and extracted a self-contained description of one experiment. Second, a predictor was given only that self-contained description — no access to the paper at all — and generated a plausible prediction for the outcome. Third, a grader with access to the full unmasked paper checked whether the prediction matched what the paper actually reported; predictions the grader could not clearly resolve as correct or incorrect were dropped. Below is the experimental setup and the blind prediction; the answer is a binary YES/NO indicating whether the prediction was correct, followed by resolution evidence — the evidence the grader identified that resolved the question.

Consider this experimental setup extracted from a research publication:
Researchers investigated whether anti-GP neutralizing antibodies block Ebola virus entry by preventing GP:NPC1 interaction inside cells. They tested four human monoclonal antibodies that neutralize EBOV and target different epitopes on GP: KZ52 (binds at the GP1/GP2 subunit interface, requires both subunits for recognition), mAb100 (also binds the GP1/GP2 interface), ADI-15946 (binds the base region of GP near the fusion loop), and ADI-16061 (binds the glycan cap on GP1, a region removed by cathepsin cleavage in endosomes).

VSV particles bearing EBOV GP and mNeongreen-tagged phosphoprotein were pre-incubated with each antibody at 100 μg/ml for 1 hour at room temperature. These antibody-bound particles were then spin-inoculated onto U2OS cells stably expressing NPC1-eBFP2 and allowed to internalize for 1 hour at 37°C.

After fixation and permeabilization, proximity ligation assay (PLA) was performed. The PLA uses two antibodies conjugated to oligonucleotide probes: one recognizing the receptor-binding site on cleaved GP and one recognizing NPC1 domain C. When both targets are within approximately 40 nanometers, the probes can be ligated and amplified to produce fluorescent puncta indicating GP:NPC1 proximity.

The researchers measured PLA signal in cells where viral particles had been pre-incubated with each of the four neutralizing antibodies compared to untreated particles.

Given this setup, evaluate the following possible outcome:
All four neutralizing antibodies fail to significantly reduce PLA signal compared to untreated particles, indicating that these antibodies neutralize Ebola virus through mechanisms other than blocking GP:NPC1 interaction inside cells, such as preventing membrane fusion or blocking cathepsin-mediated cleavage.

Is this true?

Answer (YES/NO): YES